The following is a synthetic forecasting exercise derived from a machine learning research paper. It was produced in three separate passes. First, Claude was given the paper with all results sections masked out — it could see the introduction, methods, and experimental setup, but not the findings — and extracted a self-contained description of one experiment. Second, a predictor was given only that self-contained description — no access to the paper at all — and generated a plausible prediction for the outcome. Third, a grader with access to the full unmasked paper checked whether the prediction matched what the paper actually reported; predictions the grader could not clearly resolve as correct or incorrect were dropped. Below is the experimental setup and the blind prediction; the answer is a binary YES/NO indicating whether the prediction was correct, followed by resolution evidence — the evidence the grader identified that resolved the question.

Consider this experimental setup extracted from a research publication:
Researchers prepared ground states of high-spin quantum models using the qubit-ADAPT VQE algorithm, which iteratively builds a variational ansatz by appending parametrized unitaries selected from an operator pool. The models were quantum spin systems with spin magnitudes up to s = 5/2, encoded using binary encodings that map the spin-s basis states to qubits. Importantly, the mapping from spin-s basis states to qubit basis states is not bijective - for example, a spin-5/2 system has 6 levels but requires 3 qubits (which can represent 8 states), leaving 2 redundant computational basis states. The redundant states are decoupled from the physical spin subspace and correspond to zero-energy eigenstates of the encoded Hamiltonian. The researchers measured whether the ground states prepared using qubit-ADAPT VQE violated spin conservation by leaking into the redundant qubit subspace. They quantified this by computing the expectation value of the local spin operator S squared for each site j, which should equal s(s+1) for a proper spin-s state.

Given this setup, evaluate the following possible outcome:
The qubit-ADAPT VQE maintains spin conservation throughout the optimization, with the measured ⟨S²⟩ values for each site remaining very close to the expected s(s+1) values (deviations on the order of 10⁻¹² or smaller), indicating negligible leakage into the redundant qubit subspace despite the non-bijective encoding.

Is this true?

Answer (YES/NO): NO